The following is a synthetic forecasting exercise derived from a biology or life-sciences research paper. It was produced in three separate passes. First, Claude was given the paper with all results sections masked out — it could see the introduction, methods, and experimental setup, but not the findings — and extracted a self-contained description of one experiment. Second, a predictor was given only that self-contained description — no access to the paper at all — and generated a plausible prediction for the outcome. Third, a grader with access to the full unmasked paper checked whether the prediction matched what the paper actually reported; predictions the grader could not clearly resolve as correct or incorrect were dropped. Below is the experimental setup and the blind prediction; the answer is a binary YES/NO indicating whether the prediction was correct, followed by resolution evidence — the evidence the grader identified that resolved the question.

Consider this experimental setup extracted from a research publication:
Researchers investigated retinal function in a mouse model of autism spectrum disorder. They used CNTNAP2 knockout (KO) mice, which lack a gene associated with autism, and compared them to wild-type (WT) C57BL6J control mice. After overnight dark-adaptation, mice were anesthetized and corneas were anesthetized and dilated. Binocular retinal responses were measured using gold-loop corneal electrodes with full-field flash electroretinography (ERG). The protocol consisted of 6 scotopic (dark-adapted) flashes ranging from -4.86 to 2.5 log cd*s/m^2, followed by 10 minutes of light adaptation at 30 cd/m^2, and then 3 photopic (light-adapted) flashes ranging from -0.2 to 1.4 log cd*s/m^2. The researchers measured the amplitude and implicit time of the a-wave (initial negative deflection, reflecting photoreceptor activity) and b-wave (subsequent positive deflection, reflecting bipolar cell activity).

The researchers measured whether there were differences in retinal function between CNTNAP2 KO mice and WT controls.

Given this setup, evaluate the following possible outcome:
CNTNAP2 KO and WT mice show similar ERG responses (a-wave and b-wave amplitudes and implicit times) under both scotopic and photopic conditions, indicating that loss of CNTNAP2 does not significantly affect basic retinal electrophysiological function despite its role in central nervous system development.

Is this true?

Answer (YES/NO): YES